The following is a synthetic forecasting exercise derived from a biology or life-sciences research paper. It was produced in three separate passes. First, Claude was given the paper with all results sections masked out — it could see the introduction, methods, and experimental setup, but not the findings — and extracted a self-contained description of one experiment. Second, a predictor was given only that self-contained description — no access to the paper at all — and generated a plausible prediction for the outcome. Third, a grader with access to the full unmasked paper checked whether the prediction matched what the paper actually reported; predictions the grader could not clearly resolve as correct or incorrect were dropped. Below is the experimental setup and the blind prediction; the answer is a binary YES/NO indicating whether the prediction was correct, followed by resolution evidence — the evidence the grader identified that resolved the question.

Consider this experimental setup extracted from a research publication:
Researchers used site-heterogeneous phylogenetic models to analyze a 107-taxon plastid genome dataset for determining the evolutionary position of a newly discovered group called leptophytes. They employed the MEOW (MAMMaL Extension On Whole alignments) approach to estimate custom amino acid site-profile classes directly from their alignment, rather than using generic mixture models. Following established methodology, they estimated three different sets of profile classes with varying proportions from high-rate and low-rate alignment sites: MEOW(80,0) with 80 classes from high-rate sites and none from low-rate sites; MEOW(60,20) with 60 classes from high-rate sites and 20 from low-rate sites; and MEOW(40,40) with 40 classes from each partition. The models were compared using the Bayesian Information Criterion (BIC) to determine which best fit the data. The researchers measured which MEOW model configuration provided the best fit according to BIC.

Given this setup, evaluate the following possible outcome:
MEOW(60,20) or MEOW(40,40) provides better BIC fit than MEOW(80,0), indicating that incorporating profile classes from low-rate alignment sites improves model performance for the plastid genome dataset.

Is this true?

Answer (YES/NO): YES